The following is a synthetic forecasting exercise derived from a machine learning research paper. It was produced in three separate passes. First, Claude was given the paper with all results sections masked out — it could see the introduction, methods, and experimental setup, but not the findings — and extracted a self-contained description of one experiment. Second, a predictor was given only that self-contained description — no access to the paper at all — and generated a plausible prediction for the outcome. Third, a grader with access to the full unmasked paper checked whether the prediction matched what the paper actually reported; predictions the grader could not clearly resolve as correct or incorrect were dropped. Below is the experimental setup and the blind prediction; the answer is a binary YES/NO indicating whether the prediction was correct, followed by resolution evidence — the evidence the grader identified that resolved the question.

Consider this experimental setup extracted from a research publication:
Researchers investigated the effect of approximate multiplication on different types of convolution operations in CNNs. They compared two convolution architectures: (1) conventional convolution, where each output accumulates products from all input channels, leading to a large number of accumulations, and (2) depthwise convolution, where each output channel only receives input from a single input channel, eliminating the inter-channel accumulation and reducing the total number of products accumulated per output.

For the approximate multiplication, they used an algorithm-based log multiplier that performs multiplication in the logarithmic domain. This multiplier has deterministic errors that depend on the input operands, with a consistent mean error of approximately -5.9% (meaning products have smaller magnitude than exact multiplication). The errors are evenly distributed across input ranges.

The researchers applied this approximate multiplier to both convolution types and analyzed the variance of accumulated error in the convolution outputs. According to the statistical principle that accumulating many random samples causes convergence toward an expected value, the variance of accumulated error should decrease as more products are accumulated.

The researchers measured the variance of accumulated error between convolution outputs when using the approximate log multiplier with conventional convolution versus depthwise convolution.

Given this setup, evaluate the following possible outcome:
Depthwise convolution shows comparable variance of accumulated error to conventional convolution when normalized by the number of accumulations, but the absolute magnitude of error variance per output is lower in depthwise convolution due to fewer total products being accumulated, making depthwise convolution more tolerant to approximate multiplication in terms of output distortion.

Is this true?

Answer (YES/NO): NO